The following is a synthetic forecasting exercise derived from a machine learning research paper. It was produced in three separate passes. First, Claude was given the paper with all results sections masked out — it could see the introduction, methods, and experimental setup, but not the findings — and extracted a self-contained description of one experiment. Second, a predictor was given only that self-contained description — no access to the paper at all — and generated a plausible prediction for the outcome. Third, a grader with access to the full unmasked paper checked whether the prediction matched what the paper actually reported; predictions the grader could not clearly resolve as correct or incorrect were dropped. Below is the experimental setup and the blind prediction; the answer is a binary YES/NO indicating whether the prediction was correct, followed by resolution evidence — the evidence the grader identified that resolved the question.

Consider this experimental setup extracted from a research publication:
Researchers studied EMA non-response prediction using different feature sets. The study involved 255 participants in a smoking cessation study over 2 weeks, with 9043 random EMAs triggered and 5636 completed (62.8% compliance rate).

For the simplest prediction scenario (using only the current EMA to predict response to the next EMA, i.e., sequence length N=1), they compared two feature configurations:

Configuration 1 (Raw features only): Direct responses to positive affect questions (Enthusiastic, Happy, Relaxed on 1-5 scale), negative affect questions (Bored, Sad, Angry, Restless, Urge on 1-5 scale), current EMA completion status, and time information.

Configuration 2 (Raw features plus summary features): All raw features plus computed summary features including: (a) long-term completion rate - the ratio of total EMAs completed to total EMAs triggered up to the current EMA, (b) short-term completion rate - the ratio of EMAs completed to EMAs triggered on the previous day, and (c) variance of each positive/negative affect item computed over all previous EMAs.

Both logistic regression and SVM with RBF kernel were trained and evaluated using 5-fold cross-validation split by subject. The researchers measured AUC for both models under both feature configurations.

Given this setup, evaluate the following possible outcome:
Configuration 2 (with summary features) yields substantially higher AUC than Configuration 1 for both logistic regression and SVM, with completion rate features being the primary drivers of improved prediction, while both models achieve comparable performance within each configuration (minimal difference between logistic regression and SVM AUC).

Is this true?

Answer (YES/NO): NO